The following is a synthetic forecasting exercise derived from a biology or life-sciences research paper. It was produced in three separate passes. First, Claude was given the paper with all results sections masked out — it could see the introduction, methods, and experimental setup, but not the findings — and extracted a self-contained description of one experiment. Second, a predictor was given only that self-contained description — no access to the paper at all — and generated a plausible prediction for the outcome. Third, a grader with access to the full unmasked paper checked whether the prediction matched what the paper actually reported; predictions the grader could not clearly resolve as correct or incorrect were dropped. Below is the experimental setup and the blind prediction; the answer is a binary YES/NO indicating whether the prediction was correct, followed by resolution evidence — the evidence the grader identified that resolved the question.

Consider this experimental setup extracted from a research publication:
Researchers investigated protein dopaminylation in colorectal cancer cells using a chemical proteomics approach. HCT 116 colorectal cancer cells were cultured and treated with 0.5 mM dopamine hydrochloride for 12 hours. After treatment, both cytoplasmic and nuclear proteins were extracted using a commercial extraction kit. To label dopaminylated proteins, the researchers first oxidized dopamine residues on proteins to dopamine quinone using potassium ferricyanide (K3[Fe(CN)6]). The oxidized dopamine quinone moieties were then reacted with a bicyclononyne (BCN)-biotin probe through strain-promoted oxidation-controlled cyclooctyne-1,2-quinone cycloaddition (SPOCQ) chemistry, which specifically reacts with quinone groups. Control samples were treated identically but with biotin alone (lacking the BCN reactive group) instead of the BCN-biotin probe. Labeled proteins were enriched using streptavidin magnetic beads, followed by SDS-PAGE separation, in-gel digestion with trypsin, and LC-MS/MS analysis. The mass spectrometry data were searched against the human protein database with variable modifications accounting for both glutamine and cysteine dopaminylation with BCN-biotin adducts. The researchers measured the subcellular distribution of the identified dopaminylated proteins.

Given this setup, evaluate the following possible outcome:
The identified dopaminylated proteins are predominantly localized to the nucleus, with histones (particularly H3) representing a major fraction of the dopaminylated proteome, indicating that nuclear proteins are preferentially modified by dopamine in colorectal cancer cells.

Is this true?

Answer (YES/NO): NO